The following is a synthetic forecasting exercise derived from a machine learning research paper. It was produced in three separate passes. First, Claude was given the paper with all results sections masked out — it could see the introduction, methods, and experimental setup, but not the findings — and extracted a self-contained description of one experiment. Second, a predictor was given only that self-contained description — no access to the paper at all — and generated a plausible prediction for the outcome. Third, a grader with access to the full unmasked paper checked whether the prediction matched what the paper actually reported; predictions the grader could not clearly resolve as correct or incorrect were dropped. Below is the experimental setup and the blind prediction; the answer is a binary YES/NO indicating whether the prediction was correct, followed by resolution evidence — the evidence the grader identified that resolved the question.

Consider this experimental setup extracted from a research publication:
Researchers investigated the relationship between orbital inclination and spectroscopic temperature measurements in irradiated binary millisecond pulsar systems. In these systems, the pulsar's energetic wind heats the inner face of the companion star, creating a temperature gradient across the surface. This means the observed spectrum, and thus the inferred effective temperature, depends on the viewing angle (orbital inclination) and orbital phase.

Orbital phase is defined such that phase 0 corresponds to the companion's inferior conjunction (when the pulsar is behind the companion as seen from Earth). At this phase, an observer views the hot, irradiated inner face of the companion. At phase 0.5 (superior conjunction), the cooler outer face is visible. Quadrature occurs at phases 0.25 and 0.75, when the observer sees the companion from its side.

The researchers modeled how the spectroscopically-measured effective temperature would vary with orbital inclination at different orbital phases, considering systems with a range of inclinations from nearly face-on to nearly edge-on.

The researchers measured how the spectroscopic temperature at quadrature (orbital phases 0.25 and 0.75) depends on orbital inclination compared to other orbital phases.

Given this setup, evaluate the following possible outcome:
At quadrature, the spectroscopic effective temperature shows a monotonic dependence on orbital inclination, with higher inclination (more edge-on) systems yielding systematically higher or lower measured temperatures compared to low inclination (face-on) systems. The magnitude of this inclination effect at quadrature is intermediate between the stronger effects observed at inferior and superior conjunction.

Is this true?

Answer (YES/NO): NO